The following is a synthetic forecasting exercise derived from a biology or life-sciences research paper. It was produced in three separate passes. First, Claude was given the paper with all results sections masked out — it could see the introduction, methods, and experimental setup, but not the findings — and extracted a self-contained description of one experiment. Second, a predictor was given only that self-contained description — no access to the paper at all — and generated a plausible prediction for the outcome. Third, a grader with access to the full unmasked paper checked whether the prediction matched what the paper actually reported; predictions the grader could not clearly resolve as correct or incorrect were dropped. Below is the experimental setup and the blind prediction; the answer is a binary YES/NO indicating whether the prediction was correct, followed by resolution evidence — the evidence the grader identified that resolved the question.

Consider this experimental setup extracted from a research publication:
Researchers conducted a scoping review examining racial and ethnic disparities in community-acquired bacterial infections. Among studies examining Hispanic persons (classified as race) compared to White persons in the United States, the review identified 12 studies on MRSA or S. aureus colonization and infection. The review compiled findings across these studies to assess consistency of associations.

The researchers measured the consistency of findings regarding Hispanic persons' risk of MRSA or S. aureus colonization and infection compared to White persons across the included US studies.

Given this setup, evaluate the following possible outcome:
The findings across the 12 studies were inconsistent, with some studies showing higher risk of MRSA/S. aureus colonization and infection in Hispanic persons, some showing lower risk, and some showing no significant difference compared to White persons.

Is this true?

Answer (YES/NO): YES